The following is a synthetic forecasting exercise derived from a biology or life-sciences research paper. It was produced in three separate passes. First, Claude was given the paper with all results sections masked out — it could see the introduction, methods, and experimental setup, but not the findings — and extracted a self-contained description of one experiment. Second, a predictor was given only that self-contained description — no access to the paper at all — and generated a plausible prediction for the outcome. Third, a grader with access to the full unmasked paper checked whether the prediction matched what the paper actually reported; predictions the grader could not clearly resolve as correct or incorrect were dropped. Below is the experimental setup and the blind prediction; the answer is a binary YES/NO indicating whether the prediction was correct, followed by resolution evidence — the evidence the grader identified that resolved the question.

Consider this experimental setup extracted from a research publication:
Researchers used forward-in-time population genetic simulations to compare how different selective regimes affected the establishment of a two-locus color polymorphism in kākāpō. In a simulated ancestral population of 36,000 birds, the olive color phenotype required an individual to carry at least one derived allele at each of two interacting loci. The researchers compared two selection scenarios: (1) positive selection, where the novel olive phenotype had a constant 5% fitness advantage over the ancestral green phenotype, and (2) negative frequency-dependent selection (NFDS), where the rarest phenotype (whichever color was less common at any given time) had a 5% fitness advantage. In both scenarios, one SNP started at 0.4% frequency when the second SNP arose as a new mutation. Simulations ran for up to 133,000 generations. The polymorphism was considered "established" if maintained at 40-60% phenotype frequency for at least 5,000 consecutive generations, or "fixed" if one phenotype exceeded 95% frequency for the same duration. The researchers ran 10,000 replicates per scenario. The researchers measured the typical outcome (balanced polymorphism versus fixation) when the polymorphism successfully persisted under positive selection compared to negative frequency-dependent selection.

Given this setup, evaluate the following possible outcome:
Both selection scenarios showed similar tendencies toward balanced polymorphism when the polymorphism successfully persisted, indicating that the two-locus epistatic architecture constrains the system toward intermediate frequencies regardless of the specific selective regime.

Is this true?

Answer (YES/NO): NO